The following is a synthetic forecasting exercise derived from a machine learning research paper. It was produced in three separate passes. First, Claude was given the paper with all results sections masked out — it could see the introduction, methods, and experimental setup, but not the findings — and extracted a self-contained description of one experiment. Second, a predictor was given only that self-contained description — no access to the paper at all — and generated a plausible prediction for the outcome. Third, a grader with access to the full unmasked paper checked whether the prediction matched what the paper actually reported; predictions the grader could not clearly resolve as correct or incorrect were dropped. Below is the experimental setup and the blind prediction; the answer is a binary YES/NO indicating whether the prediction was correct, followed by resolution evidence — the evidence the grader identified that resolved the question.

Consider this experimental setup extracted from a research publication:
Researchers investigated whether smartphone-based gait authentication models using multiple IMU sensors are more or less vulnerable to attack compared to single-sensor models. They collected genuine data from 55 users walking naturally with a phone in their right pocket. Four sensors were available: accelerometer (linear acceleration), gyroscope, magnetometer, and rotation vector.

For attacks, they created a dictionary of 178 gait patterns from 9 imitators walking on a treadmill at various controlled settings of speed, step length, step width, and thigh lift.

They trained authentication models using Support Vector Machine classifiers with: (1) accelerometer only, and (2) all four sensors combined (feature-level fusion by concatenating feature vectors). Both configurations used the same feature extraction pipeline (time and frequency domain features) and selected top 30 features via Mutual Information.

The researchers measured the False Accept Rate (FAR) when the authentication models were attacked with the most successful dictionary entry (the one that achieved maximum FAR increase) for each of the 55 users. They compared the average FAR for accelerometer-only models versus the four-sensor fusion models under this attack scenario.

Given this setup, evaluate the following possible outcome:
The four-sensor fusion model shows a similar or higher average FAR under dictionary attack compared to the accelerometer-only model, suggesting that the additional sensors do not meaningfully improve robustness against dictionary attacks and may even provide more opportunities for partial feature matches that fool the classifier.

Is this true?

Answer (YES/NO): NO